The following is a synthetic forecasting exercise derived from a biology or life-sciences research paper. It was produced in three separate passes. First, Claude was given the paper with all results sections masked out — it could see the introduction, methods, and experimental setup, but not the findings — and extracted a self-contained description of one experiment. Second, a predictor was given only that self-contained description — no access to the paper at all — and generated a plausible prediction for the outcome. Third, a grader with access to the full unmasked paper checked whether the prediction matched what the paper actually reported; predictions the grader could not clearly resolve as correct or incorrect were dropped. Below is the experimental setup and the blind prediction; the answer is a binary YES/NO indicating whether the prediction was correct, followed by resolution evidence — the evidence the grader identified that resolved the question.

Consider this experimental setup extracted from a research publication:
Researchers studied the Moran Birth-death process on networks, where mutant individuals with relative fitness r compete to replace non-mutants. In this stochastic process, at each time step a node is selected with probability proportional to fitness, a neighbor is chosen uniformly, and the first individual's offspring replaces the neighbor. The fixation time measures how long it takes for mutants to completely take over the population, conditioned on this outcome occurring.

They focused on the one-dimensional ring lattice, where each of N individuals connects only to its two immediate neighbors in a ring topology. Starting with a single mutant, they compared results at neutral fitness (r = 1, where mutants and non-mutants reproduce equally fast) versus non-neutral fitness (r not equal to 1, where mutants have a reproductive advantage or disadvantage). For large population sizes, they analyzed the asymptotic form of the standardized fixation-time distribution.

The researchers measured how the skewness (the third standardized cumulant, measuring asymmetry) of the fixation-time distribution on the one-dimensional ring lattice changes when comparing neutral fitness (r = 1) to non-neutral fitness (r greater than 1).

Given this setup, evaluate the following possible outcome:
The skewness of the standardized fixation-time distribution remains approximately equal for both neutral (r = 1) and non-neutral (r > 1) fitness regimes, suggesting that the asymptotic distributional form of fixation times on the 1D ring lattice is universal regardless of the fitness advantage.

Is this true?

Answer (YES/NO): NO